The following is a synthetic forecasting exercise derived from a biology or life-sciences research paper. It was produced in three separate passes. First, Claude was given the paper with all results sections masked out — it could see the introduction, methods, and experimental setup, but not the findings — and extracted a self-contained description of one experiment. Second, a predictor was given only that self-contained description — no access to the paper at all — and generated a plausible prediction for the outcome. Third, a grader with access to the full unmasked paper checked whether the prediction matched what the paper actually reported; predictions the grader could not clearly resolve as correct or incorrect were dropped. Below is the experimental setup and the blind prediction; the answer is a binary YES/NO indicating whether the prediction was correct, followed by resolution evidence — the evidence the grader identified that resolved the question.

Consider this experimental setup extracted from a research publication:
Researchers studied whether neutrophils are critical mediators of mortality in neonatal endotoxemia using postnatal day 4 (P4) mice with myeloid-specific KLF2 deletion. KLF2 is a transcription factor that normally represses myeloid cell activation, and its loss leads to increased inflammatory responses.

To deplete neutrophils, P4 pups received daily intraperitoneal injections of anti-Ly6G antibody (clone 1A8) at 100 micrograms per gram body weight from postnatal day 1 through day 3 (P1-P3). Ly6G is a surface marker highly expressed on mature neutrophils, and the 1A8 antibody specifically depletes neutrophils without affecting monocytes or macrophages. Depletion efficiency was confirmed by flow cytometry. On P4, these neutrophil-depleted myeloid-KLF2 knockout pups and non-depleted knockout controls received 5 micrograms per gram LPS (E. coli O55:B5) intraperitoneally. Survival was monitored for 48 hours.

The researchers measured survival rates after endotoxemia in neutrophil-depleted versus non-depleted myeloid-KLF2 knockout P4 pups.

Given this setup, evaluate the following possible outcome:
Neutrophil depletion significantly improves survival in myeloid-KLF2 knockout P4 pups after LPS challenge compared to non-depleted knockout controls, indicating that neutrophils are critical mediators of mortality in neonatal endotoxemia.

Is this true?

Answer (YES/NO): YES